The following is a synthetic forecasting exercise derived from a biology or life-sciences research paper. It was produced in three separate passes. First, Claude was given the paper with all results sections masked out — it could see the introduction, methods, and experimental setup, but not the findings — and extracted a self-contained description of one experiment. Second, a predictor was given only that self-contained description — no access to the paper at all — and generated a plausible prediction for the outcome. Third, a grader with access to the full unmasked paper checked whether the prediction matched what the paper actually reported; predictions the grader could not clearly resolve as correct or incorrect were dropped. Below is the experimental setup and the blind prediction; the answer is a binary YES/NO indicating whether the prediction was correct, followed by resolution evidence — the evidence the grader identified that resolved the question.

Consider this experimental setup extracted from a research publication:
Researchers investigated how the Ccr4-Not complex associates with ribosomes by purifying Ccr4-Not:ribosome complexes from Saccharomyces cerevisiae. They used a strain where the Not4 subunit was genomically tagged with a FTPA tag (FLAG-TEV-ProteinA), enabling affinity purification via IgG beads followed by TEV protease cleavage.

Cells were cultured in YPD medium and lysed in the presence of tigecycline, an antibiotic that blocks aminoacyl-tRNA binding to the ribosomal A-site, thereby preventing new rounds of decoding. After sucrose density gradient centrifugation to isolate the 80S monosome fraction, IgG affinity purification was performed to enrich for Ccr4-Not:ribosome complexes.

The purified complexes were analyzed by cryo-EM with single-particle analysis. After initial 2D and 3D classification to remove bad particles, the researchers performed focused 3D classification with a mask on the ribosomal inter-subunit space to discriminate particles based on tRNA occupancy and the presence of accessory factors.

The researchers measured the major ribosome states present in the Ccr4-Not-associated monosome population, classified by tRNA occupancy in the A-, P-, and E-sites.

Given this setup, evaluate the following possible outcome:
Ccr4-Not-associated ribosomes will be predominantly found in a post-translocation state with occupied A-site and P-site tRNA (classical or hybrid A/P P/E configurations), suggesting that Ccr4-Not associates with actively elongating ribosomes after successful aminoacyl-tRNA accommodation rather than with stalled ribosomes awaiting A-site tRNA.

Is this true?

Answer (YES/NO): NO